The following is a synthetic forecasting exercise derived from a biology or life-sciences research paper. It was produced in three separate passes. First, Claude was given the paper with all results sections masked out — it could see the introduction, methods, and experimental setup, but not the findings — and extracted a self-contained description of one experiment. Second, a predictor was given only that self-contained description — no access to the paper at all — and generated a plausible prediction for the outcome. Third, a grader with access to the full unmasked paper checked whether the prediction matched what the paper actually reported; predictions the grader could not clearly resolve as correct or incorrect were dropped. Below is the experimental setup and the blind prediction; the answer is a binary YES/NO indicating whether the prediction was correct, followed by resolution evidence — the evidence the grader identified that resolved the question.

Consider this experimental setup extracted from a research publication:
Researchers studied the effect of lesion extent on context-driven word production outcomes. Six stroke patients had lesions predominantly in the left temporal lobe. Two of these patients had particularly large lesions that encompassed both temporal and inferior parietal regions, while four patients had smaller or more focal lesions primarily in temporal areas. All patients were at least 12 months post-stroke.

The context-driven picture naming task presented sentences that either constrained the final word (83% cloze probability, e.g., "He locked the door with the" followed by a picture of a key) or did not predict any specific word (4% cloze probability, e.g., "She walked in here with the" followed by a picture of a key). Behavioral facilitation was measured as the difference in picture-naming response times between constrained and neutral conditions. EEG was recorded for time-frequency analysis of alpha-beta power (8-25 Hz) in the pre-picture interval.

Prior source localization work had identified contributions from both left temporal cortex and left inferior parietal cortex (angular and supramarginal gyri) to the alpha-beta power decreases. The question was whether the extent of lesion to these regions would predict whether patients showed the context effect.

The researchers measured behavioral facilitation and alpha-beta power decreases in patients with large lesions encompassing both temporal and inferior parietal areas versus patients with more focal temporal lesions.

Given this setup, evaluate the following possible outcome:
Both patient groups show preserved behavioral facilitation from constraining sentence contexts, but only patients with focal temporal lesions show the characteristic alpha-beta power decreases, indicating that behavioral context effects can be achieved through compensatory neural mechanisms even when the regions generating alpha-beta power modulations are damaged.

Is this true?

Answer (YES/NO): NO